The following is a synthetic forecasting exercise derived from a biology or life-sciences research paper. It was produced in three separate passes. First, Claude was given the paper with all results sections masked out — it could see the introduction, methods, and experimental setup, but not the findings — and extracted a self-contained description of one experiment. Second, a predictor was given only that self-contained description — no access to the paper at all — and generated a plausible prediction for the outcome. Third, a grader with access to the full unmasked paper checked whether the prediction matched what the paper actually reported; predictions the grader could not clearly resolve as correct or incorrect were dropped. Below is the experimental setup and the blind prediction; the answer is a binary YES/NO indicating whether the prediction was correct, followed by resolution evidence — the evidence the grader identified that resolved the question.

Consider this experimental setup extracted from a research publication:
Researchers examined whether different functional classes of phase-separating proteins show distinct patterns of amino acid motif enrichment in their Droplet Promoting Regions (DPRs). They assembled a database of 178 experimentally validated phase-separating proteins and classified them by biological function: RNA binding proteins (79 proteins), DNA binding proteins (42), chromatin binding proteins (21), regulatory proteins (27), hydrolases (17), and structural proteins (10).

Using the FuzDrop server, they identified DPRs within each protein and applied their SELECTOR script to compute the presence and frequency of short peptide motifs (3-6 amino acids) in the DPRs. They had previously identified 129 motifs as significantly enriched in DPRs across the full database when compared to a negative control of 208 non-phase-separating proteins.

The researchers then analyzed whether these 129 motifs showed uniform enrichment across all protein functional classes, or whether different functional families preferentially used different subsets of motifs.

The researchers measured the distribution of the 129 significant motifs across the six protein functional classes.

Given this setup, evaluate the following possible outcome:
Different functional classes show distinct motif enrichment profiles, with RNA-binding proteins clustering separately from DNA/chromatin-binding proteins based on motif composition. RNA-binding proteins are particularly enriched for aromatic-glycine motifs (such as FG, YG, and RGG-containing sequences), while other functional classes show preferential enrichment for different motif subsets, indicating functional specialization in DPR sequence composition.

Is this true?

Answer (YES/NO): NO